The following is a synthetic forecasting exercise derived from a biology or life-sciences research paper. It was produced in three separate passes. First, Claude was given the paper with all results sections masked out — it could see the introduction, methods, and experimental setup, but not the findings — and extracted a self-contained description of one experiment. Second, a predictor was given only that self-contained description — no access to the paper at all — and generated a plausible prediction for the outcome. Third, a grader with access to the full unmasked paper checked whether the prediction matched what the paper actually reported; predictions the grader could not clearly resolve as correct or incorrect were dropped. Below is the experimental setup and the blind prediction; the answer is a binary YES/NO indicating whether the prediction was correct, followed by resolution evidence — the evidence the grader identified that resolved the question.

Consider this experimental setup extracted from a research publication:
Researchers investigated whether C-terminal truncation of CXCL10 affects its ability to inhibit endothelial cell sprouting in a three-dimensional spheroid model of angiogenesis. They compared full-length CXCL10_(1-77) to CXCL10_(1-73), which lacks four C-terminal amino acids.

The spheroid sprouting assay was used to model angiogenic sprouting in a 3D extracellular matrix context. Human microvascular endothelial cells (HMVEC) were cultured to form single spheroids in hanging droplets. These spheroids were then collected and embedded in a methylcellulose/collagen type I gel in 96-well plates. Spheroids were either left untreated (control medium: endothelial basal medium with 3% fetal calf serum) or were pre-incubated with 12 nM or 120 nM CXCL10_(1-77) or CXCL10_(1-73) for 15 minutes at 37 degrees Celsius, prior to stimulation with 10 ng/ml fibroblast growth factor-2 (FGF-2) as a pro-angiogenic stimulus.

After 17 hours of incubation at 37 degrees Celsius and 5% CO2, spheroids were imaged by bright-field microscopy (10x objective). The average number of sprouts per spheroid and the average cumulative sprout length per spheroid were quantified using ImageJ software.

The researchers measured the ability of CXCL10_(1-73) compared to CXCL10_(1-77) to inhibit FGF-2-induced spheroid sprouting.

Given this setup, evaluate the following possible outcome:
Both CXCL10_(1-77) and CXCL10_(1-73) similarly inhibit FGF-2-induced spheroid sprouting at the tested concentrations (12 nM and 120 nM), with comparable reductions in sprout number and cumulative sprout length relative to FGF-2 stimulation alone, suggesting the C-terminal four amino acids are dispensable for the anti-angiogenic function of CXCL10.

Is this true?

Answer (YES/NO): NO